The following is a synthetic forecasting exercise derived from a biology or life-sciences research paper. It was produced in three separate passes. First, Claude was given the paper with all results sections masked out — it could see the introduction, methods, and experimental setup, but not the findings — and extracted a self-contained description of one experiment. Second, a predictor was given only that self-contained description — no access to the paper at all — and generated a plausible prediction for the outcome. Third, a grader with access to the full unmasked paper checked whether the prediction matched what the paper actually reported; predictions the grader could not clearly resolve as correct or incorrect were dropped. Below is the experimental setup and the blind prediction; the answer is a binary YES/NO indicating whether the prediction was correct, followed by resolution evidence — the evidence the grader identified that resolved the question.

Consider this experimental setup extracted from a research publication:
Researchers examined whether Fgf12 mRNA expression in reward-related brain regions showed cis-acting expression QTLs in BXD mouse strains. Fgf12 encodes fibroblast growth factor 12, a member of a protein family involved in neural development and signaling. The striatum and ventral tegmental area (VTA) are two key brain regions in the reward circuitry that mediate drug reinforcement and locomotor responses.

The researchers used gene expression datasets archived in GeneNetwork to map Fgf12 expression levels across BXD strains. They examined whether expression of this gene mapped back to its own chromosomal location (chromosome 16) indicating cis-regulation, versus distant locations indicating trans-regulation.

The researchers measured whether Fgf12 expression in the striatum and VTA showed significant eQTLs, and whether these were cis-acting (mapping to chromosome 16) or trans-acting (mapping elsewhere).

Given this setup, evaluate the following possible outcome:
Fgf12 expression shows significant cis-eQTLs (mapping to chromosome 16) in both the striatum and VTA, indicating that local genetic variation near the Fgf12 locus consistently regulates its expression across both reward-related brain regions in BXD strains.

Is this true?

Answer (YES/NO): NO